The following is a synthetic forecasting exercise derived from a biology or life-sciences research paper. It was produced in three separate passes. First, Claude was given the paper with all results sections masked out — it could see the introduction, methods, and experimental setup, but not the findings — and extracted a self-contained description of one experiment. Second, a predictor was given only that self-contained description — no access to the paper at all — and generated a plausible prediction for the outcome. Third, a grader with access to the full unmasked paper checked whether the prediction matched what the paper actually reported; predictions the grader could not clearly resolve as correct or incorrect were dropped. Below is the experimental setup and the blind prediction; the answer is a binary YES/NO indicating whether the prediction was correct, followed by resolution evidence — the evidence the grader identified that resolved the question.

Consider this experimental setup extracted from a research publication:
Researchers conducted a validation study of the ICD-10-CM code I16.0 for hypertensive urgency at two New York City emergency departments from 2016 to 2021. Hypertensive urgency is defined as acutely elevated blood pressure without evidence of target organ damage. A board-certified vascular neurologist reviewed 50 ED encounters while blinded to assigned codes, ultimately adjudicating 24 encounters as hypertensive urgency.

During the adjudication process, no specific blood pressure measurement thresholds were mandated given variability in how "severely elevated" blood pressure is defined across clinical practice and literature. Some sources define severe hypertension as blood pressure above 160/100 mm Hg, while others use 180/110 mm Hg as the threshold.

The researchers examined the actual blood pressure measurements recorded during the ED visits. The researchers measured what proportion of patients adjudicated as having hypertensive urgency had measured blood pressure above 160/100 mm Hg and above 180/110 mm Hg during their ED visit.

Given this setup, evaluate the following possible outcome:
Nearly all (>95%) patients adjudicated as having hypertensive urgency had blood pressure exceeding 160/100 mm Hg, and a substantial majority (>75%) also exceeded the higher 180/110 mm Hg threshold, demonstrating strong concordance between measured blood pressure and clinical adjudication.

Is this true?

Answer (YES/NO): NO